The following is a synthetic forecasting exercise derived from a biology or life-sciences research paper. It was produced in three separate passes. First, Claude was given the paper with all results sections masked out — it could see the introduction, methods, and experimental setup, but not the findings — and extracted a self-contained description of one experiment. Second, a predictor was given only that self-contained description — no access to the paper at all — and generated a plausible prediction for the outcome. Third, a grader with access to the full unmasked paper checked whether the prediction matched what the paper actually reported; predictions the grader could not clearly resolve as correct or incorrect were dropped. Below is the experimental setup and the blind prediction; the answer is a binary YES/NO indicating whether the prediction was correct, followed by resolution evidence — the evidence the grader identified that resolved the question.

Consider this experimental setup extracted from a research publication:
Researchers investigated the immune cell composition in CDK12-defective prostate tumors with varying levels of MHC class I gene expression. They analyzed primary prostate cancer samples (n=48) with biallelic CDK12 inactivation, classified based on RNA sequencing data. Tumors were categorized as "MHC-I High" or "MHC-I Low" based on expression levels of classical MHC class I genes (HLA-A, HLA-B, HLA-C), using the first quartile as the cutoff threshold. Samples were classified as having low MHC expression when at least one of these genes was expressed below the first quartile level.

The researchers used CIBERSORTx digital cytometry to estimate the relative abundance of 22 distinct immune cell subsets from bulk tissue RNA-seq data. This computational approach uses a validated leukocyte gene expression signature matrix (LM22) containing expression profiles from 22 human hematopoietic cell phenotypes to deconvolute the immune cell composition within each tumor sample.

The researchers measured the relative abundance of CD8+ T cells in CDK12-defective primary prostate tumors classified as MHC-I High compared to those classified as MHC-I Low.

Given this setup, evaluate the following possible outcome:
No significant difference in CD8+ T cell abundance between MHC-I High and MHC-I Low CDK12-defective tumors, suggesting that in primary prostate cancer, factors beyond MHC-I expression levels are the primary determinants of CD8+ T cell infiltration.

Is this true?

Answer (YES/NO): NO